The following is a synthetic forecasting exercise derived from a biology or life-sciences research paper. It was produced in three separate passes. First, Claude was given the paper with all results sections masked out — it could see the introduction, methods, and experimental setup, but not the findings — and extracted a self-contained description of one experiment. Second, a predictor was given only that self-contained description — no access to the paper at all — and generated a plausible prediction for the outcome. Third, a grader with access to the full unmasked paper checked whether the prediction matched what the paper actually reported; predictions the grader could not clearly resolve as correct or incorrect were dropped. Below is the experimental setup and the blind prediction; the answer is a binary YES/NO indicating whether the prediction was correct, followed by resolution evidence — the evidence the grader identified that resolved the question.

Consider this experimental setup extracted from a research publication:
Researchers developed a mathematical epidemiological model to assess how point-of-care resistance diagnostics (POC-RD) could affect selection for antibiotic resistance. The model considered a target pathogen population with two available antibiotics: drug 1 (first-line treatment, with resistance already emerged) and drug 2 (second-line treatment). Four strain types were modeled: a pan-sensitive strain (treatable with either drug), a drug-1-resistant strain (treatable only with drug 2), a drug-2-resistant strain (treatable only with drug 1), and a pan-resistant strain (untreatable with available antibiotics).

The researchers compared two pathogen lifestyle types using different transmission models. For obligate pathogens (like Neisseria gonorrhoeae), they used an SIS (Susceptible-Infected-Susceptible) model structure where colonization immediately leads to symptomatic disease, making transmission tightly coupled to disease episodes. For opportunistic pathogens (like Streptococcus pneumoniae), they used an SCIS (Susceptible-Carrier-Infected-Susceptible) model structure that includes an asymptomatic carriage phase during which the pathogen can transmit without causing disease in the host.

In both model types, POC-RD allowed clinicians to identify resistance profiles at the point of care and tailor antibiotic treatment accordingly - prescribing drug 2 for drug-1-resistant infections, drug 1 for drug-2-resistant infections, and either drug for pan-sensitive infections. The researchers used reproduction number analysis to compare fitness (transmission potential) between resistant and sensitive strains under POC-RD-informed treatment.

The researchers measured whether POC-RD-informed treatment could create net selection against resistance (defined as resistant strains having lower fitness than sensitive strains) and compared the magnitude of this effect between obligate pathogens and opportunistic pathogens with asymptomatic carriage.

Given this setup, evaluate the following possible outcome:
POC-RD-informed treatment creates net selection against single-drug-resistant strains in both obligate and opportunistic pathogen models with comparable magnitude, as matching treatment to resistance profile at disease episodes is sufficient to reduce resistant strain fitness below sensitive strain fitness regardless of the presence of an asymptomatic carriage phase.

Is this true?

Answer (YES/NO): NO